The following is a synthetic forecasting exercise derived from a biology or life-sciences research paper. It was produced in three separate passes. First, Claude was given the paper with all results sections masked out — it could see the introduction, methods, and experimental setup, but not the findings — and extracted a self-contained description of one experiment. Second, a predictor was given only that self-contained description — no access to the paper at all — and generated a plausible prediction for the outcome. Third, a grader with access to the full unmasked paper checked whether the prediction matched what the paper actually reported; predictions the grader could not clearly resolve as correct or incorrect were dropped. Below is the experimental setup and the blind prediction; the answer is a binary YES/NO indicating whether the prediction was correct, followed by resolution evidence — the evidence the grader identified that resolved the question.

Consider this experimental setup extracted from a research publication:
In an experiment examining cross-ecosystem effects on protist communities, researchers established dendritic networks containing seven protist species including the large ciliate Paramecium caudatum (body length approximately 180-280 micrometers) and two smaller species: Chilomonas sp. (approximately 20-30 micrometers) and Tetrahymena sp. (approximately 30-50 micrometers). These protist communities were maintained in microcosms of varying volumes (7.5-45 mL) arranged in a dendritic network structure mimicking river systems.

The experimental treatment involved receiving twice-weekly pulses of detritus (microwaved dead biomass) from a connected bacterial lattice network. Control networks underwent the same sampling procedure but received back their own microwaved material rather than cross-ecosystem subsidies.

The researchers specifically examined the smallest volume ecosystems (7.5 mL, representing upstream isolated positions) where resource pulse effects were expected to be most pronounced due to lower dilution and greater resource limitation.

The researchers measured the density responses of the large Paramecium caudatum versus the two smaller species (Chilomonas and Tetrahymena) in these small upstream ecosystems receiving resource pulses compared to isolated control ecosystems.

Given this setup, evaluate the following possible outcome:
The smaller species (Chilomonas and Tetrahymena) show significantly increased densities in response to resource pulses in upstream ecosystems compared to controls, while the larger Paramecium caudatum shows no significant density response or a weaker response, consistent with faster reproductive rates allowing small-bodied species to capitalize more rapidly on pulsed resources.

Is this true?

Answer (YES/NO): NO